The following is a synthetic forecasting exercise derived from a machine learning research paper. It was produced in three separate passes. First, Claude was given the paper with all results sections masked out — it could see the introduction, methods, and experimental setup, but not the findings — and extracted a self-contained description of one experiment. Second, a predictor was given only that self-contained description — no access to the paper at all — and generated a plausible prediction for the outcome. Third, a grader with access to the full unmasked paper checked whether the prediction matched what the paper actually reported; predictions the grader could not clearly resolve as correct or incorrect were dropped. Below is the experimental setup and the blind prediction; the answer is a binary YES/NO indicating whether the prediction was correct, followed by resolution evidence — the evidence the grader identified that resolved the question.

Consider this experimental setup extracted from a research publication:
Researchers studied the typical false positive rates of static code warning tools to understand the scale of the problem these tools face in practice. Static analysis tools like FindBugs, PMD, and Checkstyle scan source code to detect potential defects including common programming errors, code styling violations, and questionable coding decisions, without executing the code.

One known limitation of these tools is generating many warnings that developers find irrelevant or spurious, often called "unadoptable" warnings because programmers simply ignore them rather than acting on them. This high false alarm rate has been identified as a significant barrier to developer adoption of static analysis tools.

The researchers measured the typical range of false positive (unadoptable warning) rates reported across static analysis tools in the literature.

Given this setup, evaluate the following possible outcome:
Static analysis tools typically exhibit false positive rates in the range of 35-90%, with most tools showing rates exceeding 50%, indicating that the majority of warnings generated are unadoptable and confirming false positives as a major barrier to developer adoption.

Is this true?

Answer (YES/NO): NO